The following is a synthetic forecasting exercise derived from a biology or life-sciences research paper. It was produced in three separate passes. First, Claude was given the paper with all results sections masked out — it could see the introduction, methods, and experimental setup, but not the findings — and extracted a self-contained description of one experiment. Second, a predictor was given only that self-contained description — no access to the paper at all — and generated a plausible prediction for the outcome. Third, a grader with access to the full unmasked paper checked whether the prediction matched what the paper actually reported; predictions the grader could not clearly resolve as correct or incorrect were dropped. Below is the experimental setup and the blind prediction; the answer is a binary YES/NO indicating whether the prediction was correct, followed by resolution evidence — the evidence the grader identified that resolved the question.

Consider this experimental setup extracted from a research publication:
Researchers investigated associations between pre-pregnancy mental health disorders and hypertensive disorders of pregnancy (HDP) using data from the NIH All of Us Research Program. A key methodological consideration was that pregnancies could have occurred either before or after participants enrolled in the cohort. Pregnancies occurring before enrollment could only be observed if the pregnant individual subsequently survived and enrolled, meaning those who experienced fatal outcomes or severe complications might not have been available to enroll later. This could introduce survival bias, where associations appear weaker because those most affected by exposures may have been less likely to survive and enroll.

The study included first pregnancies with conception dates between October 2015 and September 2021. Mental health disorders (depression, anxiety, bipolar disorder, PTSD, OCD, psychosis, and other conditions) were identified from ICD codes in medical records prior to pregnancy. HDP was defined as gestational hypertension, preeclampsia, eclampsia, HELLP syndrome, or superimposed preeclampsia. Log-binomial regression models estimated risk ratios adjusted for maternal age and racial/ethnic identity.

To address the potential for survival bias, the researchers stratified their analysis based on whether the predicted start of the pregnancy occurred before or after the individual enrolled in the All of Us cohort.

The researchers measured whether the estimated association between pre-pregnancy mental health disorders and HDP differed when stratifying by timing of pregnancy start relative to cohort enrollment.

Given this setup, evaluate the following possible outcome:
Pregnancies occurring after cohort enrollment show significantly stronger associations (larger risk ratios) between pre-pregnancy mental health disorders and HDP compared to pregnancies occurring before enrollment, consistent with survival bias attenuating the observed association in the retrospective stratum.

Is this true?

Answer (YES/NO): NO